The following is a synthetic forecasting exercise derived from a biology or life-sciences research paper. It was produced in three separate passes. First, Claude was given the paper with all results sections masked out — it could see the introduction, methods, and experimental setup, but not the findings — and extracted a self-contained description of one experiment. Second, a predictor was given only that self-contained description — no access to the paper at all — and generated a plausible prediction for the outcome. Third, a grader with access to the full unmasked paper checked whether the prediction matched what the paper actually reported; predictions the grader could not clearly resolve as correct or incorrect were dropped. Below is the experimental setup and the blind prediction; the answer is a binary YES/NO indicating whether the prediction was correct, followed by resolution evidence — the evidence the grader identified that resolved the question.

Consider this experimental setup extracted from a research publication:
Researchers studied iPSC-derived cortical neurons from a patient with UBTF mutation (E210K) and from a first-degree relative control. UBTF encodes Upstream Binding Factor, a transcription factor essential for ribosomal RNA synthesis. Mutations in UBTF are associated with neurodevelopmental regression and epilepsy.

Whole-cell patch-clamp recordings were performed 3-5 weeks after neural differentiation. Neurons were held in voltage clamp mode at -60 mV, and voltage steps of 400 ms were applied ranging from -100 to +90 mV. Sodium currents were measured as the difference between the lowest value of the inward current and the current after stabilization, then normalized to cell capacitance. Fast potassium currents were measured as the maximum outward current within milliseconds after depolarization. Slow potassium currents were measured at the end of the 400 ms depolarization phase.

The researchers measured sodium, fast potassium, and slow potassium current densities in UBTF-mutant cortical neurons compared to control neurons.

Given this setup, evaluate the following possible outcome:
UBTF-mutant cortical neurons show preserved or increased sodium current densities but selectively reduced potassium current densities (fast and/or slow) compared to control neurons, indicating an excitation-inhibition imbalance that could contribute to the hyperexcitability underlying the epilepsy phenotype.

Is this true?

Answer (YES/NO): NO